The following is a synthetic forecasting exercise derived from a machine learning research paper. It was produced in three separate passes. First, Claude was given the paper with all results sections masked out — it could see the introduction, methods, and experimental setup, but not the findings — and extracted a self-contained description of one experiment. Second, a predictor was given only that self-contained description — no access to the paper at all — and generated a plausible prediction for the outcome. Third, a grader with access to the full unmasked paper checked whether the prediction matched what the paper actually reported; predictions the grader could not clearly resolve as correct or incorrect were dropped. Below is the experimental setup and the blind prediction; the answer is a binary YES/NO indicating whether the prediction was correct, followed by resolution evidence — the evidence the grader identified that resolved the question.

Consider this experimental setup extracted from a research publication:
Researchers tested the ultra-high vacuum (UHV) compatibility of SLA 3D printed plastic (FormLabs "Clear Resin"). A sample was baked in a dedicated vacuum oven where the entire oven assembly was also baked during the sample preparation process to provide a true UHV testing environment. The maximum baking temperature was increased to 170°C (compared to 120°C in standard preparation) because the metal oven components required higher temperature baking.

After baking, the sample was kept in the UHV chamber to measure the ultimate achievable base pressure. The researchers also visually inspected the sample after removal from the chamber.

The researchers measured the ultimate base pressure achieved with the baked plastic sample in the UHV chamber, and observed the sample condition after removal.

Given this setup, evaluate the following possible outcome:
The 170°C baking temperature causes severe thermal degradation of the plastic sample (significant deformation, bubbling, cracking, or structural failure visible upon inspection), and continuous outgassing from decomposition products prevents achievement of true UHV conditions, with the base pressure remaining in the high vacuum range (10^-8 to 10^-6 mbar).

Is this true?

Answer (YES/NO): NO